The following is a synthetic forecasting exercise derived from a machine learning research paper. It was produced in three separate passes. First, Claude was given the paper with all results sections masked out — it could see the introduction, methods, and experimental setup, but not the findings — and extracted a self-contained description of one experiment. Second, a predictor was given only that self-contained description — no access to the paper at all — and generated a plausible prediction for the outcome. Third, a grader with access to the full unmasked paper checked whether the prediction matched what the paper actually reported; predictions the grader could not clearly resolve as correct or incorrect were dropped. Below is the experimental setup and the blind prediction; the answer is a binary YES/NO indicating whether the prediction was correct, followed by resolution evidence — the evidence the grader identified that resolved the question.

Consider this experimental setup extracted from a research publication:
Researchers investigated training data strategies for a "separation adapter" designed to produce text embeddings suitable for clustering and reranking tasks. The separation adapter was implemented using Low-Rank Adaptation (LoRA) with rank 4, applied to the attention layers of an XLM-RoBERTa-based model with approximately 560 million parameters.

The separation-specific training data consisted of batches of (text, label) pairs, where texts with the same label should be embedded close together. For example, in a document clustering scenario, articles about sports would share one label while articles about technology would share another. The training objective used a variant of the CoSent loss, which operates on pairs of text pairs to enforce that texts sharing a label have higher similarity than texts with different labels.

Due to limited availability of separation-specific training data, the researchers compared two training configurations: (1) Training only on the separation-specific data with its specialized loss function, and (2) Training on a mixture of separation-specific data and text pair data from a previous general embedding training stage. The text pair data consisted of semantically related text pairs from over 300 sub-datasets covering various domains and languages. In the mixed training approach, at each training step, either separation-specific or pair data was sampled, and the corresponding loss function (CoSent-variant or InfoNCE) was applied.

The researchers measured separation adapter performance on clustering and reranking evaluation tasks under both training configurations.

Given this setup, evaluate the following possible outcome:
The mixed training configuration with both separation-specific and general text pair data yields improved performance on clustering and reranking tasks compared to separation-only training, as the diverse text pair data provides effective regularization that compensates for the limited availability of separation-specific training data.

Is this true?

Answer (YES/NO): YES